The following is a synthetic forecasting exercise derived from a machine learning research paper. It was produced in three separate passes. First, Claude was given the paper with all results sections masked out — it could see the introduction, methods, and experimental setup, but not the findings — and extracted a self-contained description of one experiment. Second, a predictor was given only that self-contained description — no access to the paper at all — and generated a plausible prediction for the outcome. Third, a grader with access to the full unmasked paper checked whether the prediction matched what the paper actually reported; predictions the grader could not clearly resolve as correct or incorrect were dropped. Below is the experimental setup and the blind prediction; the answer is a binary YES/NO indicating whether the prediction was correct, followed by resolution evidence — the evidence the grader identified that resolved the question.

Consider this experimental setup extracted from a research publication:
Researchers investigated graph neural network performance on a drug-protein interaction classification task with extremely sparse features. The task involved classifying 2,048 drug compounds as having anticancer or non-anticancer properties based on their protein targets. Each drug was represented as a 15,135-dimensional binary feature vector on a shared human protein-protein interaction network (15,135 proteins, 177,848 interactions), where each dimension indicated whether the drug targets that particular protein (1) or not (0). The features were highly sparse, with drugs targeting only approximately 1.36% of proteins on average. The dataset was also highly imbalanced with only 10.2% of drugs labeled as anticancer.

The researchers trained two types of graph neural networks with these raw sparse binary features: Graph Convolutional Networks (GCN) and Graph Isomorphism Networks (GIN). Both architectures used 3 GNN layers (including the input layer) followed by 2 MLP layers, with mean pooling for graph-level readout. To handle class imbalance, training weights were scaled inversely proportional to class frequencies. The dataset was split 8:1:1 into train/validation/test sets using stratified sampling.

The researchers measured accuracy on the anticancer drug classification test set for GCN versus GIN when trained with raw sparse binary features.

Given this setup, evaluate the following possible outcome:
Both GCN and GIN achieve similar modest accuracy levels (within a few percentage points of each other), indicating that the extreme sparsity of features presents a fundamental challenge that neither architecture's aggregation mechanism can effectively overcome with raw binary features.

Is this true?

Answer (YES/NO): NO